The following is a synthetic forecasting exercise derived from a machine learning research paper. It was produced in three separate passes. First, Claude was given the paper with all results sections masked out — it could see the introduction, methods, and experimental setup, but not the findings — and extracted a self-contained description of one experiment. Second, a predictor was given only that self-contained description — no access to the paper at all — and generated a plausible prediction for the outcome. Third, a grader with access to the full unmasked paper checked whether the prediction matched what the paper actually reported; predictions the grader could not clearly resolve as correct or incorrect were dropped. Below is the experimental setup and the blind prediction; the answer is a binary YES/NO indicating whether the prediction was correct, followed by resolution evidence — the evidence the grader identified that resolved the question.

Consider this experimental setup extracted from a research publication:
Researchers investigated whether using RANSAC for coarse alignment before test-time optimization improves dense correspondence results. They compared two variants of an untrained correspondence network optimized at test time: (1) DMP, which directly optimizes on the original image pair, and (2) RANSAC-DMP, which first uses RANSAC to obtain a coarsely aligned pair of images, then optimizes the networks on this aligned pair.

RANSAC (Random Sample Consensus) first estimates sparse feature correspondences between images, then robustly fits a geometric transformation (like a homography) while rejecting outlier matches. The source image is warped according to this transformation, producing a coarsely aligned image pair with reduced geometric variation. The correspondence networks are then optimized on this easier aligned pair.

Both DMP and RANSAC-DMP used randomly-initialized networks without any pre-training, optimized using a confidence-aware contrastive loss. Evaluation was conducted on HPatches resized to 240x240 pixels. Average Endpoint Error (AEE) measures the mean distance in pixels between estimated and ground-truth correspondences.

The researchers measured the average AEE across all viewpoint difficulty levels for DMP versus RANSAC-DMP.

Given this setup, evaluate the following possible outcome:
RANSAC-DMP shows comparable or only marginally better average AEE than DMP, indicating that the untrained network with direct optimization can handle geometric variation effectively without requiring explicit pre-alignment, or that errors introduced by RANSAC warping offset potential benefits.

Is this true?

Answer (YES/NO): NO